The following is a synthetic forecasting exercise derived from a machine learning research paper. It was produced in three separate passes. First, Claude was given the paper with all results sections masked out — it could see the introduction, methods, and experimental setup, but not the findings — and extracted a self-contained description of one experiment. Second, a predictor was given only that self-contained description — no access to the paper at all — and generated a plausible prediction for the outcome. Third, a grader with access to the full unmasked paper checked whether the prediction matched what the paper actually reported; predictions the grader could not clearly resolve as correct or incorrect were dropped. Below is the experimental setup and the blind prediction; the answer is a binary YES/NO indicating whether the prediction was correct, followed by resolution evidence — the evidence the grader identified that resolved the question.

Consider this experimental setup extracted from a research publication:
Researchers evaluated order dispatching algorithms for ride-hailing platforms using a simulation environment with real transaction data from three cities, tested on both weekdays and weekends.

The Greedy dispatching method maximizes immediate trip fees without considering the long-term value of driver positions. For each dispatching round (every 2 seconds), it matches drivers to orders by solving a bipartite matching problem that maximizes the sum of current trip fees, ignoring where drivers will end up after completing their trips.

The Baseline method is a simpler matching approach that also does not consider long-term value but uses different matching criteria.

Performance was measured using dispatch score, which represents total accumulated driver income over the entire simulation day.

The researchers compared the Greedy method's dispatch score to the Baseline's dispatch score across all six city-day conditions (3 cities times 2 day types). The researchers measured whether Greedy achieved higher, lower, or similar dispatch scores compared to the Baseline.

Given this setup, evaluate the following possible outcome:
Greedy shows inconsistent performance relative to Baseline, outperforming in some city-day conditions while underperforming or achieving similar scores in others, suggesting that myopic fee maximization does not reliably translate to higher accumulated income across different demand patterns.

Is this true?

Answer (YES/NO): NO